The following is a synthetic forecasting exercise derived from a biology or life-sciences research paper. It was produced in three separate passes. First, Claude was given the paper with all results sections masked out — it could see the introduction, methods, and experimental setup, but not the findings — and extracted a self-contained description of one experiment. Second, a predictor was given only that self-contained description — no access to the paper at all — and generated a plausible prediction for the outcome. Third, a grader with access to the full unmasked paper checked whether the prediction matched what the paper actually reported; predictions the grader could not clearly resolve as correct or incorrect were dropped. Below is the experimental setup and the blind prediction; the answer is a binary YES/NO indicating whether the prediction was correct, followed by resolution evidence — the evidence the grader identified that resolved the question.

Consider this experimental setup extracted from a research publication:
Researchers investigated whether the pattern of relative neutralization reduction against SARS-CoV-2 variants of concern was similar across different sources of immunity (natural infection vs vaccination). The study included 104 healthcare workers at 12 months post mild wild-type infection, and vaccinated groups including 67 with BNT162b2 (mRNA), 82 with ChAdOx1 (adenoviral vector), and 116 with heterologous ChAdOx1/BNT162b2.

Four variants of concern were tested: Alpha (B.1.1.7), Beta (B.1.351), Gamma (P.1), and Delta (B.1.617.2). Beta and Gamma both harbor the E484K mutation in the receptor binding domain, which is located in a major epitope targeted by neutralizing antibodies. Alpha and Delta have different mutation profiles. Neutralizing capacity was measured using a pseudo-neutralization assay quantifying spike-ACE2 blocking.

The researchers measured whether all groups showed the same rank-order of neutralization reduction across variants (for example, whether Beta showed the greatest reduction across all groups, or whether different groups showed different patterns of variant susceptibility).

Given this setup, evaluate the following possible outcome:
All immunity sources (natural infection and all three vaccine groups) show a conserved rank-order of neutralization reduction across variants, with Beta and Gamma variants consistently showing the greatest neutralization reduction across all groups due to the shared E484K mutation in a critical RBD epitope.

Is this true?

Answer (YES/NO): YES